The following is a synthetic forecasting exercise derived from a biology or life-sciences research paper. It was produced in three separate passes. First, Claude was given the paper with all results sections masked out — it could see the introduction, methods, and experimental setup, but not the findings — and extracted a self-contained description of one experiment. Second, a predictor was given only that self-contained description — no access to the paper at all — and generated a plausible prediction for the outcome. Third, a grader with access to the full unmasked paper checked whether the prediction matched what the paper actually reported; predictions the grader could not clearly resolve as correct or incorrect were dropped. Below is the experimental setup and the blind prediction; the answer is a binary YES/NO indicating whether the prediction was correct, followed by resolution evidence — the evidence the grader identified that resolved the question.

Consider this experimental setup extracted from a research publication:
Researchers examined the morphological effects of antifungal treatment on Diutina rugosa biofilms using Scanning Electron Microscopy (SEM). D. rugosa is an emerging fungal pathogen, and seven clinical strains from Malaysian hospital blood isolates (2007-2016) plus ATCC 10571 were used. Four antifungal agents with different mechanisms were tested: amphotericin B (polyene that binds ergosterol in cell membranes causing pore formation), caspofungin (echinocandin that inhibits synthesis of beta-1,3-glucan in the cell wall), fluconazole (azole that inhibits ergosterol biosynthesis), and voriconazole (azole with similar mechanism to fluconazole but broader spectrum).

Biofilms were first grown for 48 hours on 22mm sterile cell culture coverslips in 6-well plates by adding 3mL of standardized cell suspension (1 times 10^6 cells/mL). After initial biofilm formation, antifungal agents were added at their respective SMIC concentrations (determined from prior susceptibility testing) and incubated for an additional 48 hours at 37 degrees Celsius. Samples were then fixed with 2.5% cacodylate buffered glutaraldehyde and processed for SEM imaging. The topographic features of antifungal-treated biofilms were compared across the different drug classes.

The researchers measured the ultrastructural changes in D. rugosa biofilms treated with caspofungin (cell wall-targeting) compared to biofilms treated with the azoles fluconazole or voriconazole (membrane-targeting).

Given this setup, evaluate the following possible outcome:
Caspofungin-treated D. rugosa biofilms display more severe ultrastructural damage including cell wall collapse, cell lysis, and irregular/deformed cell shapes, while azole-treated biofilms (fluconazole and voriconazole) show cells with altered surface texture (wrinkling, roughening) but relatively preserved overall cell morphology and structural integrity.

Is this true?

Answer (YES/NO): NO